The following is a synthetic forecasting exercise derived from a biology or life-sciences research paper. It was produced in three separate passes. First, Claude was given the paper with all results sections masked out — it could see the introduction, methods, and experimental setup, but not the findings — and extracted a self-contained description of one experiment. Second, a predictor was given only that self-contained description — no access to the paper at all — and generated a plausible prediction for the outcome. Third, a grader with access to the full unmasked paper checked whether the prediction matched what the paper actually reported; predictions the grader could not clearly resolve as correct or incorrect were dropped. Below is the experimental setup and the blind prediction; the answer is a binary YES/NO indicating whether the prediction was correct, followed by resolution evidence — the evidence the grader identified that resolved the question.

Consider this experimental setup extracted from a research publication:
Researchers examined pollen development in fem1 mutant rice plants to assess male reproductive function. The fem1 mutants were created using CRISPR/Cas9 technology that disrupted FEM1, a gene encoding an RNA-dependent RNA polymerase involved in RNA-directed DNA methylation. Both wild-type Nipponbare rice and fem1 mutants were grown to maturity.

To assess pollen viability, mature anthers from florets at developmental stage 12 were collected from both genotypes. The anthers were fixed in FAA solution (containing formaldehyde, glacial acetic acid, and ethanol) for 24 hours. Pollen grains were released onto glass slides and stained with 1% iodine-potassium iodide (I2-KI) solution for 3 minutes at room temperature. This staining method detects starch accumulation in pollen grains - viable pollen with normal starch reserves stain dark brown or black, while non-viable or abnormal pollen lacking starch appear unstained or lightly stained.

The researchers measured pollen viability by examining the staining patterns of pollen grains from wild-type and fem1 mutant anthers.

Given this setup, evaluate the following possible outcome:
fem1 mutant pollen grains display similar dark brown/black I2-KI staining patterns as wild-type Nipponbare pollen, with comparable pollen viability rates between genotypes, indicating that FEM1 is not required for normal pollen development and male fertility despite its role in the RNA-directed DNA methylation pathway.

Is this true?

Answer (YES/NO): NO